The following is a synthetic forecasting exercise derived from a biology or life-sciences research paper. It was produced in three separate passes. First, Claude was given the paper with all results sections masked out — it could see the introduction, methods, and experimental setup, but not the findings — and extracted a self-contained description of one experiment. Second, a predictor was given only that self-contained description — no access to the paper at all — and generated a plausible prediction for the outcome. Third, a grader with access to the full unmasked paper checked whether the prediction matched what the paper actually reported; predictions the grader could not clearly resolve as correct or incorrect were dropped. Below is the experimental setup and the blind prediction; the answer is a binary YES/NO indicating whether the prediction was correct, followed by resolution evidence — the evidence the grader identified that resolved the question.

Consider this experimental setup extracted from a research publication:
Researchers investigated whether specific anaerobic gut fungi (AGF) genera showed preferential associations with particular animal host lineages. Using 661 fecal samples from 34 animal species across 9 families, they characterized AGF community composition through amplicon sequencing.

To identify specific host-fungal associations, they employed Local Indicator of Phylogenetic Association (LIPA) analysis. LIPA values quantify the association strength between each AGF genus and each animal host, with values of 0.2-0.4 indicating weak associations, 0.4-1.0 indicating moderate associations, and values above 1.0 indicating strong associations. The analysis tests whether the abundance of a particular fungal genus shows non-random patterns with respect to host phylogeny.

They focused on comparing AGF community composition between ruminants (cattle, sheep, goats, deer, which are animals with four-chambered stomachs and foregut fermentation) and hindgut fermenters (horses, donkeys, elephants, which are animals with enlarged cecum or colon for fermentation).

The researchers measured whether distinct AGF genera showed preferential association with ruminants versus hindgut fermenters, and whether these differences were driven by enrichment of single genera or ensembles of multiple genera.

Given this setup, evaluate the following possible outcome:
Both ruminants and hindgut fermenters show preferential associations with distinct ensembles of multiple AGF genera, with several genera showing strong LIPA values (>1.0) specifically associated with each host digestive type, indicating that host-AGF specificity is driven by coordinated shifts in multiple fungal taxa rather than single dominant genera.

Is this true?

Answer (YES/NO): NO